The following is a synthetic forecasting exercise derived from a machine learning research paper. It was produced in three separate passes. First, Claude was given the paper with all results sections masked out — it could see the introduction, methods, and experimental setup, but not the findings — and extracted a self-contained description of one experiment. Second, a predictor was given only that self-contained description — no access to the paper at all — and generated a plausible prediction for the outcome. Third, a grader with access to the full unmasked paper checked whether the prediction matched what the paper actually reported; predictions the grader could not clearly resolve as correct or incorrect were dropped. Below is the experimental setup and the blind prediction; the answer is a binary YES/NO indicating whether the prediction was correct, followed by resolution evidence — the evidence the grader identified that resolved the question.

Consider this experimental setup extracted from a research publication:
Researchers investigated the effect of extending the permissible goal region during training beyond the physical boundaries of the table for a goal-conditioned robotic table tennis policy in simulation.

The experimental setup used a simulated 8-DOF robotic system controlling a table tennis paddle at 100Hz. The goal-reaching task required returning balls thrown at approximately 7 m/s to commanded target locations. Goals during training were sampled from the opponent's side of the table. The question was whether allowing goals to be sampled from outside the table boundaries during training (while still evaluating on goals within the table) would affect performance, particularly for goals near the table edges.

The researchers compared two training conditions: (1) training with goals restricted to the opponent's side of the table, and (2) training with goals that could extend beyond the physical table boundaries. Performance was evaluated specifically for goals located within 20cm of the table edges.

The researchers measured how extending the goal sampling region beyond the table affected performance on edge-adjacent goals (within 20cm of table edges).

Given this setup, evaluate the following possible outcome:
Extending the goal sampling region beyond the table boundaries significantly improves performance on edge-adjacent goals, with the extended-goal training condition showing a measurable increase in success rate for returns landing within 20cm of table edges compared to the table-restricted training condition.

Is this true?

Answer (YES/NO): YES